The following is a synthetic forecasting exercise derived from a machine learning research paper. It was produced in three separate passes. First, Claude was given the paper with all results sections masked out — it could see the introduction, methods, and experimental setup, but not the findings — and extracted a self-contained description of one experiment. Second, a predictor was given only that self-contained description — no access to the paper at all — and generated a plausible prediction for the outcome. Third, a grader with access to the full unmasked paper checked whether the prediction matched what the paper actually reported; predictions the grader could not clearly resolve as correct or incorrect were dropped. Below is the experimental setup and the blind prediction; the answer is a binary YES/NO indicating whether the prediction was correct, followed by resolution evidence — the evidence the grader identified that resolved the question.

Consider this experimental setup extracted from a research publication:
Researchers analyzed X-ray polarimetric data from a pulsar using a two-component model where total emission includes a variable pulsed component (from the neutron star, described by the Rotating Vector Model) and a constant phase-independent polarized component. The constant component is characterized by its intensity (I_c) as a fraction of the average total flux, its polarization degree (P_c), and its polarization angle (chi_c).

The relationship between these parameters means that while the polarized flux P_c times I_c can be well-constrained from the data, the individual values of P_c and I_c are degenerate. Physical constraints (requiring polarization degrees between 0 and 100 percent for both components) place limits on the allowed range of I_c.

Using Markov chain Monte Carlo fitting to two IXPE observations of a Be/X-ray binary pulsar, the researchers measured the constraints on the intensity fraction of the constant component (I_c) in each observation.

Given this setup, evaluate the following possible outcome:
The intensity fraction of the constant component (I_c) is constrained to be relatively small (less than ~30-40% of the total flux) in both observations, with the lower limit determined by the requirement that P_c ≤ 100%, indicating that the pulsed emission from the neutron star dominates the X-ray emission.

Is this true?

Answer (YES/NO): NO